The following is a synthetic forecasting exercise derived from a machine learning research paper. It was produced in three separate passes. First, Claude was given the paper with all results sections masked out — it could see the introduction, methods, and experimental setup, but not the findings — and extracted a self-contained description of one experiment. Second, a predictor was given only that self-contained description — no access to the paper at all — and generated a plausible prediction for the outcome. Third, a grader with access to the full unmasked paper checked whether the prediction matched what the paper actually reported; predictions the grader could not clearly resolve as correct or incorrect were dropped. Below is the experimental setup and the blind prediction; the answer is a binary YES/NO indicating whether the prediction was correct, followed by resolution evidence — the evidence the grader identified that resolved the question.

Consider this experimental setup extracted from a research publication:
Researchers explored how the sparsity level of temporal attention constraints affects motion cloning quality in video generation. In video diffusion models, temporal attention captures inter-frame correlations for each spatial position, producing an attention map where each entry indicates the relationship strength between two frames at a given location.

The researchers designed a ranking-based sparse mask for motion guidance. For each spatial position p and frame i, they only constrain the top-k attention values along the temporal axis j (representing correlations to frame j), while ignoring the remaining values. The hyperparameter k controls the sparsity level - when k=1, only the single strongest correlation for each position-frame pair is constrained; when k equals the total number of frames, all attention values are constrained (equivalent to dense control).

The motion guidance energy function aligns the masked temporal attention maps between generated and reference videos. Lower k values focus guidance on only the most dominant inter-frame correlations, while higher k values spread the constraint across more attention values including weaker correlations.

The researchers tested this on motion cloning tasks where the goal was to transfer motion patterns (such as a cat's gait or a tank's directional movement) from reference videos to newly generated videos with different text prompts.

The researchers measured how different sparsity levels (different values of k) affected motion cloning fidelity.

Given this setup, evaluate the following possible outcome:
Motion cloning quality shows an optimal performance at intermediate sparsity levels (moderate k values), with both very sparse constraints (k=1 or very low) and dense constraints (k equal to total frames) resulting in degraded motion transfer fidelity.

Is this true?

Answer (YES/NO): NO